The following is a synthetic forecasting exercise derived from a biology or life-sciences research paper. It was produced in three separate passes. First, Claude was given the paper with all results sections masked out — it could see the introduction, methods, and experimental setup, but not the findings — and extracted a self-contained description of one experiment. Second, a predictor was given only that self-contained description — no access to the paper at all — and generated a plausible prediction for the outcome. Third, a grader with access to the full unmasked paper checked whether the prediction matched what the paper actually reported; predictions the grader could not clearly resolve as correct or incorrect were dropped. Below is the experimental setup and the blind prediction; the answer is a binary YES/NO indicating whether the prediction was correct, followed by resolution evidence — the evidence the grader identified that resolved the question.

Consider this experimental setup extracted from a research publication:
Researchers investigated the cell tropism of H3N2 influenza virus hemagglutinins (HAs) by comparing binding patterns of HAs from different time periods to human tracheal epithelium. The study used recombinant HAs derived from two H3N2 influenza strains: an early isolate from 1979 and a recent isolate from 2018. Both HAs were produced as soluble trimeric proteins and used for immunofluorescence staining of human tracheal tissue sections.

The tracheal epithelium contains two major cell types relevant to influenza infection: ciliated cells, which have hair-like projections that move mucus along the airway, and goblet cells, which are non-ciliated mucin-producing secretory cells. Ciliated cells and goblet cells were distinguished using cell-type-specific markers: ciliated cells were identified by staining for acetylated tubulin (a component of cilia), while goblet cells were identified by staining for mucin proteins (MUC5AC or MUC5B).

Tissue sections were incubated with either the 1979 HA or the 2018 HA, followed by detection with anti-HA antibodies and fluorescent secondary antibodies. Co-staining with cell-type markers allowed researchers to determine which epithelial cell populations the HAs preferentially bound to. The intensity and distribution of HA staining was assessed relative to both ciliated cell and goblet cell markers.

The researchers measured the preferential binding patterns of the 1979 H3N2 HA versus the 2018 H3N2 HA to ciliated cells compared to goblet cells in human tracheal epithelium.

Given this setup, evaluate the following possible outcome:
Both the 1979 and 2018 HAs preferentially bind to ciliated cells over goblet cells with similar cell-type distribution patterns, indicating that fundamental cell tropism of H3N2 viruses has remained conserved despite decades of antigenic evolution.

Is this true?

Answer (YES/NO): NO